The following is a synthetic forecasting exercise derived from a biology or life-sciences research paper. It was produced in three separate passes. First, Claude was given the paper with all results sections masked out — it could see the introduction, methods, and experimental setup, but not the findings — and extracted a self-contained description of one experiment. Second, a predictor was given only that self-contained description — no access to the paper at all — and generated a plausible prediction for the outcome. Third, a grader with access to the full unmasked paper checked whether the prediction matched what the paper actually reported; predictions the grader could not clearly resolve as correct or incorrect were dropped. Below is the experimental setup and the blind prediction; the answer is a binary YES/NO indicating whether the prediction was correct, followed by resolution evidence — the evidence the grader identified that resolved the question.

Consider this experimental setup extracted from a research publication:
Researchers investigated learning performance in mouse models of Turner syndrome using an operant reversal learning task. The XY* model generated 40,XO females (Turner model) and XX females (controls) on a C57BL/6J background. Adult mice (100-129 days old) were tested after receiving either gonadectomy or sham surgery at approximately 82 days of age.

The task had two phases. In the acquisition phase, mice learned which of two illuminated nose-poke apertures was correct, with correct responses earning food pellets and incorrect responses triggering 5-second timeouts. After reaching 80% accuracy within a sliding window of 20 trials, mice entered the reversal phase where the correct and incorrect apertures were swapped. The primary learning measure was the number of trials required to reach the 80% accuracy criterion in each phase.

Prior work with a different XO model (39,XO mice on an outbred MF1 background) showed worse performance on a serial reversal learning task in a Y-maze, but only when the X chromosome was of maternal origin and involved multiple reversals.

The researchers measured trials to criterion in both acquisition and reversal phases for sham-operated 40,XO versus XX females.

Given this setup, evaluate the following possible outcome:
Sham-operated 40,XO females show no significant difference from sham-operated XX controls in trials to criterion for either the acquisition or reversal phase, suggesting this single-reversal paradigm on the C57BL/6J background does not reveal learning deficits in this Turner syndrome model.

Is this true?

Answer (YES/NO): YES